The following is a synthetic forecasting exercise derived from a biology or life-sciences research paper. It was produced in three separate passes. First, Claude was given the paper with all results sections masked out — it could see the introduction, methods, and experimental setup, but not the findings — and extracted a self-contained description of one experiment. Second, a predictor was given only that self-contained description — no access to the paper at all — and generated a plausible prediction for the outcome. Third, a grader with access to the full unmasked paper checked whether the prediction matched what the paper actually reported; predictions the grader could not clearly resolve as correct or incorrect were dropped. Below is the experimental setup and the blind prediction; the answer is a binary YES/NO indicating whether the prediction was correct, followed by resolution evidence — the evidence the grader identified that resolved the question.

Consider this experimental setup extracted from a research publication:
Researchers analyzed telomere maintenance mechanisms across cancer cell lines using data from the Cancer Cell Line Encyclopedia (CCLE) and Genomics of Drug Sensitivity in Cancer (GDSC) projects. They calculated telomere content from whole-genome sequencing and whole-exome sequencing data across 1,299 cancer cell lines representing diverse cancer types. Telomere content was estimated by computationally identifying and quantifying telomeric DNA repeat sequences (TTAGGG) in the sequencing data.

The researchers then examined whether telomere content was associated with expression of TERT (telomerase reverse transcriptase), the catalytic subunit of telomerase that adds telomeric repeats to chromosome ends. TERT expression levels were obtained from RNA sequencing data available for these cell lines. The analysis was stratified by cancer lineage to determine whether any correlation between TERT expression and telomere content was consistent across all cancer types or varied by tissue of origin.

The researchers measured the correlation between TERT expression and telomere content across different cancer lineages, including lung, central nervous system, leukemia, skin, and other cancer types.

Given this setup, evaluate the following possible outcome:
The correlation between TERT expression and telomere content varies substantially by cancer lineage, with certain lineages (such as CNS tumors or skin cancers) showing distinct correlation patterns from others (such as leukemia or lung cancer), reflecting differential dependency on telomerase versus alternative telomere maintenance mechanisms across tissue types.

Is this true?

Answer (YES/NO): NO